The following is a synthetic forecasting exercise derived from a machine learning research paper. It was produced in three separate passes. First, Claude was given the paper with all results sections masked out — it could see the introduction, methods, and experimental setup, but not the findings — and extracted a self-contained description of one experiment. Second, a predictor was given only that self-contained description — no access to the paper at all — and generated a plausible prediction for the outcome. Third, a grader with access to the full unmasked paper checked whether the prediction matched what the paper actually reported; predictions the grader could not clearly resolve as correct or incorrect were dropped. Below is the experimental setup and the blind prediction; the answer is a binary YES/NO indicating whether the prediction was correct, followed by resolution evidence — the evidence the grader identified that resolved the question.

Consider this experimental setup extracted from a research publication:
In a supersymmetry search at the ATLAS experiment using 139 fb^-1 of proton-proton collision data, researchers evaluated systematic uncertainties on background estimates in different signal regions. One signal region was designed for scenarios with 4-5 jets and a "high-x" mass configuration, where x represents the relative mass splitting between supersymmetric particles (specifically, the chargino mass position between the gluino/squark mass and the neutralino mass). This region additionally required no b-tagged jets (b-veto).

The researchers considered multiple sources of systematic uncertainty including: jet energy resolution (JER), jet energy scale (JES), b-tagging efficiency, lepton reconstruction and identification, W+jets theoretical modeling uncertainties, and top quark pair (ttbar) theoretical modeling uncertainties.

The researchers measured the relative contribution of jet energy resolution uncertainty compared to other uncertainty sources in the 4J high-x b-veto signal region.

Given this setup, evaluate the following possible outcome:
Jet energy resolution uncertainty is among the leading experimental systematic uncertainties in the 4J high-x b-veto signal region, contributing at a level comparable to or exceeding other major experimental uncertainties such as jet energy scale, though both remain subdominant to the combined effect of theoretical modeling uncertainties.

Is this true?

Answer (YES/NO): YES